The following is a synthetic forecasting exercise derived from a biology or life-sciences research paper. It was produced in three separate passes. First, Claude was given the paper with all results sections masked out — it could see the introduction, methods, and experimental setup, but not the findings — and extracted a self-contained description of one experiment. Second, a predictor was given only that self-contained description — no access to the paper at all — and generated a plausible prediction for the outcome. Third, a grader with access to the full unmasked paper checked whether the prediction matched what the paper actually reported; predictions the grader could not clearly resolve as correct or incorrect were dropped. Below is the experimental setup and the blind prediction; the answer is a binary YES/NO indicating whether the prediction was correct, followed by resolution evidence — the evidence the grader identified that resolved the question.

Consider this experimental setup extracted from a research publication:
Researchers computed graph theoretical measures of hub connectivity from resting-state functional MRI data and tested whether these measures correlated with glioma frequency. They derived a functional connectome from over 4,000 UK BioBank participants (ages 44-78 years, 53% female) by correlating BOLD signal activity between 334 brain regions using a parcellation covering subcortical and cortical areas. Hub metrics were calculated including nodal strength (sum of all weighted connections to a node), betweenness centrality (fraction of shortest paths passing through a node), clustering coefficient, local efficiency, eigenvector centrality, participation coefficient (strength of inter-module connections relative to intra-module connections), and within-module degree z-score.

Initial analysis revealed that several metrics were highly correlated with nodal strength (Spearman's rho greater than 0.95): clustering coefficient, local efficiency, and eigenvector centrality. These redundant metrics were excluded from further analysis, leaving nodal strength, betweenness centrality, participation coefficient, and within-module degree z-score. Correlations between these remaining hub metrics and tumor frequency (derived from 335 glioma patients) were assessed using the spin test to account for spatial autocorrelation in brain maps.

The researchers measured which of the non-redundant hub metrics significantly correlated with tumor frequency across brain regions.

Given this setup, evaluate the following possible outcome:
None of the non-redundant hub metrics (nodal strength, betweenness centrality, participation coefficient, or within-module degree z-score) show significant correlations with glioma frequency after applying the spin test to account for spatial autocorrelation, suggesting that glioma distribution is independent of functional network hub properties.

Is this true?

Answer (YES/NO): NO